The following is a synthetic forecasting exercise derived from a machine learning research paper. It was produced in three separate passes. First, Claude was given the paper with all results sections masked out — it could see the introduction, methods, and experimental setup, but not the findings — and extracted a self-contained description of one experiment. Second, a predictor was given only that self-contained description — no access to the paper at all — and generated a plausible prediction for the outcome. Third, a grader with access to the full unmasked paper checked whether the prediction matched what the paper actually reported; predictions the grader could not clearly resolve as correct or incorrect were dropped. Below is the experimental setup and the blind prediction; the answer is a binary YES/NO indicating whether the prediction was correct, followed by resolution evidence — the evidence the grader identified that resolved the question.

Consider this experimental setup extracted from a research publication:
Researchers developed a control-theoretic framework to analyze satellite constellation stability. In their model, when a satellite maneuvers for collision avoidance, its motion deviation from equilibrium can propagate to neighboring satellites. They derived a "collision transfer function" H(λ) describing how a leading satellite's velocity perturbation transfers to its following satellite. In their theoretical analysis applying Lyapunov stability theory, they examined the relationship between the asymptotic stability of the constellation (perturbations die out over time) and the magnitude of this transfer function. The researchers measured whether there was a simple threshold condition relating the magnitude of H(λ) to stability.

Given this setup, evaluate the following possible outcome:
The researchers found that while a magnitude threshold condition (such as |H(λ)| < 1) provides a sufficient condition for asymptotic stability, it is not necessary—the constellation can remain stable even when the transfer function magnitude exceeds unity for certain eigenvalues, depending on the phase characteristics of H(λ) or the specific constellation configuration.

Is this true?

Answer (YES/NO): NO